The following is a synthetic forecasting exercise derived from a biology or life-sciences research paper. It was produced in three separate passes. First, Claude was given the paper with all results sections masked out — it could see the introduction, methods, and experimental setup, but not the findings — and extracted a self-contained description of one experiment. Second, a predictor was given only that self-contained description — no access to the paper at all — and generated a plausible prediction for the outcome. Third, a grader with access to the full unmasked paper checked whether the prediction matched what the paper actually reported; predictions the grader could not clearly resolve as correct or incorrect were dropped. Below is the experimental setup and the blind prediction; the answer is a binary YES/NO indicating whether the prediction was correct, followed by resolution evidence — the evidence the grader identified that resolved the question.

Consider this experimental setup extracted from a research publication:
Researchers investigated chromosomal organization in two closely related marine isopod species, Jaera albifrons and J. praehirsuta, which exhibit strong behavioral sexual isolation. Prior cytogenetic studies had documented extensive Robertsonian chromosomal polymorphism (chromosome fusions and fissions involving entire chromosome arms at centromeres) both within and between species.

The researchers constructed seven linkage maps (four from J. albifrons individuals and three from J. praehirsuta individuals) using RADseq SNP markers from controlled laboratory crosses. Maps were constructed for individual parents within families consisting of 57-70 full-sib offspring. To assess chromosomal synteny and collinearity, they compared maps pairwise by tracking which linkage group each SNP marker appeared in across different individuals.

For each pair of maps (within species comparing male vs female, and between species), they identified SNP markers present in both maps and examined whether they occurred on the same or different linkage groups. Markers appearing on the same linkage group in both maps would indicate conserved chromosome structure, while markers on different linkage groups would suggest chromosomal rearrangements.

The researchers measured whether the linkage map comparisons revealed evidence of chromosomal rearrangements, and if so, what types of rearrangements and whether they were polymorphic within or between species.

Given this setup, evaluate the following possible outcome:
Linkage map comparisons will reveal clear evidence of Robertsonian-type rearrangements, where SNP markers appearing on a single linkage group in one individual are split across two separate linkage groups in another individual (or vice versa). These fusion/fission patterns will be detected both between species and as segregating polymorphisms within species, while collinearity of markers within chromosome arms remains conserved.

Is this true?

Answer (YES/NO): YES